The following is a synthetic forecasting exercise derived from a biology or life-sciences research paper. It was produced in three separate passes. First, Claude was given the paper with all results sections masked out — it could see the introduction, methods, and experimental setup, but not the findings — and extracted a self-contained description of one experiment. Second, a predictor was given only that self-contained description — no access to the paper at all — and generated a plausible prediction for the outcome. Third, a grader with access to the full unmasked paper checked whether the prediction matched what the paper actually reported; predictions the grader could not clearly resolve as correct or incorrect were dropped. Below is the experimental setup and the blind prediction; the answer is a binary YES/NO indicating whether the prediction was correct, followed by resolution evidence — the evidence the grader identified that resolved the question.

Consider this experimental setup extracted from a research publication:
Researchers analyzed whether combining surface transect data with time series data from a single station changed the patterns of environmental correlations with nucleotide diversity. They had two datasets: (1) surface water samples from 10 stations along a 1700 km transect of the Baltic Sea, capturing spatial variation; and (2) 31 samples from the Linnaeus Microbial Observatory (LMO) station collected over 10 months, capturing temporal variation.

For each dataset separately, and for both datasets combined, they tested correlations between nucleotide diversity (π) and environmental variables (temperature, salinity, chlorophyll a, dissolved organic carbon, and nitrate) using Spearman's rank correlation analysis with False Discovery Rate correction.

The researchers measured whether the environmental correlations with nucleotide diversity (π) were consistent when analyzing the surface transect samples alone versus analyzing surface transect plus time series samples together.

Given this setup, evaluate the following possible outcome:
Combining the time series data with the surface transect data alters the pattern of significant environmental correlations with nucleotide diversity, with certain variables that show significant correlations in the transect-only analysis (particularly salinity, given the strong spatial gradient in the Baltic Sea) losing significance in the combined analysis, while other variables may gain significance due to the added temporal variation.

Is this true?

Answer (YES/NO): NO